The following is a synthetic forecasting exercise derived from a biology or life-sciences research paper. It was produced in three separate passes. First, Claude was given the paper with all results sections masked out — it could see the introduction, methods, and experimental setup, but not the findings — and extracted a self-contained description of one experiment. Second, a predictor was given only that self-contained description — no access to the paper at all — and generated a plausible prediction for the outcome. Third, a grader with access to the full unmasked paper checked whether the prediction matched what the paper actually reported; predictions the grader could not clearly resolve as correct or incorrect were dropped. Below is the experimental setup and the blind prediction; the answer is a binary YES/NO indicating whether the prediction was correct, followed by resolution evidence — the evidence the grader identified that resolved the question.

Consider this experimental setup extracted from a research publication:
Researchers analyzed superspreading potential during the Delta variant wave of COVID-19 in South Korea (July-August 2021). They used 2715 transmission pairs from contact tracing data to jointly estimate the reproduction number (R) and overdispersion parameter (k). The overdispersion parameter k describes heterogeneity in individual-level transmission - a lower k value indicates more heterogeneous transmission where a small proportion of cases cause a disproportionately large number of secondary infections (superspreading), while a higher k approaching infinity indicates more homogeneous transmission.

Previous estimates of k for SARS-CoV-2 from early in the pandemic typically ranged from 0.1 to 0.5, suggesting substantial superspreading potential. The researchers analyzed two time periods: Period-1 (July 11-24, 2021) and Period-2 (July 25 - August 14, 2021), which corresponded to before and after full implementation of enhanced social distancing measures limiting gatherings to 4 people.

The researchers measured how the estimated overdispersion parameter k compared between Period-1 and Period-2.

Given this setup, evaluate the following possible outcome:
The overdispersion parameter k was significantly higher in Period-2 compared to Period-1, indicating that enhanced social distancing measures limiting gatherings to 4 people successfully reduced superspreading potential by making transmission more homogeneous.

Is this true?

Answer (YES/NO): NO